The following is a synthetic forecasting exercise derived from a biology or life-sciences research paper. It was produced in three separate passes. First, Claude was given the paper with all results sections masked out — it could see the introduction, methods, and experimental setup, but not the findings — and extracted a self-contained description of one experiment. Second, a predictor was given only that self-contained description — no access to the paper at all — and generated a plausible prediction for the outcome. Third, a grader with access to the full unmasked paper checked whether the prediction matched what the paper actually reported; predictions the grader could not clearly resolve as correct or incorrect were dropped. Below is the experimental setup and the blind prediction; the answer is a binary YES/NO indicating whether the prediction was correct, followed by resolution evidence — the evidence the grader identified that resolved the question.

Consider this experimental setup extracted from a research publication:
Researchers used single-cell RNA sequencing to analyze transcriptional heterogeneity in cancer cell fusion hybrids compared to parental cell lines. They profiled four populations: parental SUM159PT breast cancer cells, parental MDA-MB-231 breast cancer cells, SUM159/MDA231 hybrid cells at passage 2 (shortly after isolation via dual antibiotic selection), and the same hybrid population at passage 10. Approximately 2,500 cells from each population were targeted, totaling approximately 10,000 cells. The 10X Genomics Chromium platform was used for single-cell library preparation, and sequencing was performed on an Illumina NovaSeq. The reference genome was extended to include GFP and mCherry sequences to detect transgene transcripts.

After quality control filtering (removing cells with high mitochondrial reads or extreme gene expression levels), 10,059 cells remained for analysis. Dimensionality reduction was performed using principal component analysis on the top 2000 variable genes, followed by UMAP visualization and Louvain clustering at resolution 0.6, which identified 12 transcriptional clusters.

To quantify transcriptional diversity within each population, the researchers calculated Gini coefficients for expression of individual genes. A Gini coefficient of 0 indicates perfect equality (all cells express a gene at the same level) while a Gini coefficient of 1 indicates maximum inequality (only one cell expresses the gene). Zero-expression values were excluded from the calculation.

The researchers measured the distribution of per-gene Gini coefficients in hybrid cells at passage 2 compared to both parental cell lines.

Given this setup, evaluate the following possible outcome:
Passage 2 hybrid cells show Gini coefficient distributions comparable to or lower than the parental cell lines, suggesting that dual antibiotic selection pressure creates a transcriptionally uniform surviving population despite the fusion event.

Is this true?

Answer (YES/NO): NO